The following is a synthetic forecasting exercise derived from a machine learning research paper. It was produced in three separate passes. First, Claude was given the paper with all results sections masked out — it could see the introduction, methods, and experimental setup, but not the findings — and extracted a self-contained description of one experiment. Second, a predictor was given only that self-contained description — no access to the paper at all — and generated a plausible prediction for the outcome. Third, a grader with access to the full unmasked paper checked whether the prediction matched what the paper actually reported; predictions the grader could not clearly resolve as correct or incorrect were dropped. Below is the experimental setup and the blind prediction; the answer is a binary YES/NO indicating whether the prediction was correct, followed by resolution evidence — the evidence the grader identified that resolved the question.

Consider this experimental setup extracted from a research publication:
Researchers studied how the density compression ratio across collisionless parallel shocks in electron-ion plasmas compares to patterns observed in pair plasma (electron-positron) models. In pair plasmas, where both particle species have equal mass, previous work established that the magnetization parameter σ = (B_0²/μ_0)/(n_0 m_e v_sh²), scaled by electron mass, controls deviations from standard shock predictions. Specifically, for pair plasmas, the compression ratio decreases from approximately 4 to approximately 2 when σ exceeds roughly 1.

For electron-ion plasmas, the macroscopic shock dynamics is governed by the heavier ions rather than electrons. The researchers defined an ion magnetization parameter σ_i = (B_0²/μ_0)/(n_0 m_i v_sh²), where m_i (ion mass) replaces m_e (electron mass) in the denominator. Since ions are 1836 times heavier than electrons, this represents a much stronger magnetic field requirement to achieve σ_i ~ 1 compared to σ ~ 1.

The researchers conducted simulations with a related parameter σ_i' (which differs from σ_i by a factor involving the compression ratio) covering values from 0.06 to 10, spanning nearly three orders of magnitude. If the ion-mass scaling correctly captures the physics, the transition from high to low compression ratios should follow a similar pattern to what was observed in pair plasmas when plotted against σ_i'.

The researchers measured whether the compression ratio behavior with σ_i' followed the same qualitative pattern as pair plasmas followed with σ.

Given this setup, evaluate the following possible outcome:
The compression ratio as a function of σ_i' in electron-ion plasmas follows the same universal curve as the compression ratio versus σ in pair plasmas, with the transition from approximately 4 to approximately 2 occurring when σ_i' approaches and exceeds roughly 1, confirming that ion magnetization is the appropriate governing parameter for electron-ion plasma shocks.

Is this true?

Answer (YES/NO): NO